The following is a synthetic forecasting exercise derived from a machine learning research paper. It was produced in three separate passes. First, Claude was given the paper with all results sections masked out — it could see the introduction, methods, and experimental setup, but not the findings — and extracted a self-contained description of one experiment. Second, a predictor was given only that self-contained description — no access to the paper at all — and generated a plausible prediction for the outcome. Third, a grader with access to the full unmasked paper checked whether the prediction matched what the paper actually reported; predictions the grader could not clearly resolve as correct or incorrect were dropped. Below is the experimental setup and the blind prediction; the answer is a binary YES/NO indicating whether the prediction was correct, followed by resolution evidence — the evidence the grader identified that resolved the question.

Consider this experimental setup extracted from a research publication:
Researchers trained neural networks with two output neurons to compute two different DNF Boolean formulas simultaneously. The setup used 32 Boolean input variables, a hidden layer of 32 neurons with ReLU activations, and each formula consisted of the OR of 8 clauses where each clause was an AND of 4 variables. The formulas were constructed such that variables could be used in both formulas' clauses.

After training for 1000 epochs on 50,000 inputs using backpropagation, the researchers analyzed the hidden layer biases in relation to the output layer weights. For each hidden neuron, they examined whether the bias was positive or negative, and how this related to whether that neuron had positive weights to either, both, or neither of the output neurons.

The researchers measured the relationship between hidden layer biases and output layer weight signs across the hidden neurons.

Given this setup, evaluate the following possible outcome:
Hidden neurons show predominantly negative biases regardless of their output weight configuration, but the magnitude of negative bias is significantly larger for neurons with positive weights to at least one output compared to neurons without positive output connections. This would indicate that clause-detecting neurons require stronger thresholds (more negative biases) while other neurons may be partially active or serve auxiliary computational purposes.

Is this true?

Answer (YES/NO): NO